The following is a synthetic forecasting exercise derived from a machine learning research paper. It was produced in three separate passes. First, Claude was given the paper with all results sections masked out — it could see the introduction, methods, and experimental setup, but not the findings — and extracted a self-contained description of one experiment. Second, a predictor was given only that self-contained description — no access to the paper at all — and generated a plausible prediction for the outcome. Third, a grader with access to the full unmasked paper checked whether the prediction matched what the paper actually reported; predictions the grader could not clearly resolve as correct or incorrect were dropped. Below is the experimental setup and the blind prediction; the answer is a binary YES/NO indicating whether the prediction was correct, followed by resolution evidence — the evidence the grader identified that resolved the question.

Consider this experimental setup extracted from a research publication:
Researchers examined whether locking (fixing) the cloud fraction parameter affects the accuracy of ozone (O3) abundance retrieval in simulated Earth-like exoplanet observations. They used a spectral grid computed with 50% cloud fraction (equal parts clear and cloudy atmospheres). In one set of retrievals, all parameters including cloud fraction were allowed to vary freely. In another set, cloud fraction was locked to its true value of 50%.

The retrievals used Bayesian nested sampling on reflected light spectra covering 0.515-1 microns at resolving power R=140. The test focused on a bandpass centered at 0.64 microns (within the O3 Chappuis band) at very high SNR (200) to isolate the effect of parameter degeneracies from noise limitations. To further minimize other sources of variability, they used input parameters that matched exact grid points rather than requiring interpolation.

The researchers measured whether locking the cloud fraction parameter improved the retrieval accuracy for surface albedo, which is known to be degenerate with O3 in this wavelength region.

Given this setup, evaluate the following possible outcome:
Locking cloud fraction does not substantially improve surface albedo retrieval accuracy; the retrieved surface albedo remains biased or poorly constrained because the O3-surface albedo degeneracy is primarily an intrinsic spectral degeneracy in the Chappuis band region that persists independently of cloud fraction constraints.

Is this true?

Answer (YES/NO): NO